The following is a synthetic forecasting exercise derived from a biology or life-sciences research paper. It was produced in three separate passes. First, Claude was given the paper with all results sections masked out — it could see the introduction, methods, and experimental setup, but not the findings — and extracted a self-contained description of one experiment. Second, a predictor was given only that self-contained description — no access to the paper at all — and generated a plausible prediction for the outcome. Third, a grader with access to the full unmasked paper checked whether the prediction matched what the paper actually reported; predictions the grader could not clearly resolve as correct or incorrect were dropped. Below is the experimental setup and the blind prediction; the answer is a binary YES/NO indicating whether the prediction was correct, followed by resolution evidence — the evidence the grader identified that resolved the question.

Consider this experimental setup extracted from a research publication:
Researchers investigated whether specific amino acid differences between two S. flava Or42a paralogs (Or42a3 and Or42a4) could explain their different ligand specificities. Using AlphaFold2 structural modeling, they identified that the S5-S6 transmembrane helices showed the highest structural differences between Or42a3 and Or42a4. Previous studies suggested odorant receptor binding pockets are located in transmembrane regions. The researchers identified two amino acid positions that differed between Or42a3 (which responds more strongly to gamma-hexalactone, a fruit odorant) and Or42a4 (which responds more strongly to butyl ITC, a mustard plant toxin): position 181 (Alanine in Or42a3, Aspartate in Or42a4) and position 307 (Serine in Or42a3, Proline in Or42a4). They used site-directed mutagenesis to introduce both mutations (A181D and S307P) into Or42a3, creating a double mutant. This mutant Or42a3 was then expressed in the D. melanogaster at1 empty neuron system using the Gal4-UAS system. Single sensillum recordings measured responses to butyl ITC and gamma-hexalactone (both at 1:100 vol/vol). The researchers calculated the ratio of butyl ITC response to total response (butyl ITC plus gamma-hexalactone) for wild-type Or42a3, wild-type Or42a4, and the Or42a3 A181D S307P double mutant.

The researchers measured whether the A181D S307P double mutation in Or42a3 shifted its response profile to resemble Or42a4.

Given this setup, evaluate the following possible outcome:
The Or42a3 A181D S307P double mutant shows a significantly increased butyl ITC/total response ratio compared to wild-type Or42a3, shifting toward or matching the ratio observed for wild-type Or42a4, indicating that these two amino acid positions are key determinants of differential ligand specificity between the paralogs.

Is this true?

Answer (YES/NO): YES